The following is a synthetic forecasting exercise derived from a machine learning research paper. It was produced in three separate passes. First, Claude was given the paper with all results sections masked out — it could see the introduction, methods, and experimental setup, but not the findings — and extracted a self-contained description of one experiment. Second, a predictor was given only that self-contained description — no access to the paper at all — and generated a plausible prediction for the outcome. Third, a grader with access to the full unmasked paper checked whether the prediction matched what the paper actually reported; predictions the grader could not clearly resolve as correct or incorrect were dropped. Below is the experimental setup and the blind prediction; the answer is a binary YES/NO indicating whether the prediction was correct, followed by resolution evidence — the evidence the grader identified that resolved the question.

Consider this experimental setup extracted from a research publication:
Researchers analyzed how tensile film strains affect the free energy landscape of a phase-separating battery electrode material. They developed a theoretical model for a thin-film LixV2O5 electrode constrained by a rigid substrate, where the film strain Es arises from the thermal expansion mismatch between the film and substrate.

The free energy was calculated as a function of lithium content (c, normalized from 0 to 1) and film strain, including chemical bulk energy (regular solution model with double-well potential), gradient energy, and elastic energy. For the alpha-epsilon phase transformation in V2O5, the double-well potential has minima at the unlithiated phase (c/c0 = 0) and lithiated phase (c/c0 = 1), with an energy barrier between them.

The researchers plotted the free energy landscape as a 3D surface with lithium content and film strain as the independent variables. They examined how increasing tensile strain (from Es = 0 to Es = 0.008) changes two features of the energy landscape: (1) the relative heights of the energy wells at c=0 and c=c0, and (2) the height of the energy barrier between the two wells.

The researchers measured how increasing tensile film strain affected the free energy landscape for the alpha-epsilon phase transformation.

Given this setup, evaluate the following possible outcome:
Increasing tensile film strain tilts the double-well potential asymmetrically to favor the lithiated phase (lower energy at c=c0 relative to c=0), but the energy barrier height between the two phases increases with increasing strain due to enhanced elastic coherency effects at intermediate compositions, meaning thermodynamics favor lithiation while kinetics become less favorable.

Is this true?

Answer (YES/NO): NO